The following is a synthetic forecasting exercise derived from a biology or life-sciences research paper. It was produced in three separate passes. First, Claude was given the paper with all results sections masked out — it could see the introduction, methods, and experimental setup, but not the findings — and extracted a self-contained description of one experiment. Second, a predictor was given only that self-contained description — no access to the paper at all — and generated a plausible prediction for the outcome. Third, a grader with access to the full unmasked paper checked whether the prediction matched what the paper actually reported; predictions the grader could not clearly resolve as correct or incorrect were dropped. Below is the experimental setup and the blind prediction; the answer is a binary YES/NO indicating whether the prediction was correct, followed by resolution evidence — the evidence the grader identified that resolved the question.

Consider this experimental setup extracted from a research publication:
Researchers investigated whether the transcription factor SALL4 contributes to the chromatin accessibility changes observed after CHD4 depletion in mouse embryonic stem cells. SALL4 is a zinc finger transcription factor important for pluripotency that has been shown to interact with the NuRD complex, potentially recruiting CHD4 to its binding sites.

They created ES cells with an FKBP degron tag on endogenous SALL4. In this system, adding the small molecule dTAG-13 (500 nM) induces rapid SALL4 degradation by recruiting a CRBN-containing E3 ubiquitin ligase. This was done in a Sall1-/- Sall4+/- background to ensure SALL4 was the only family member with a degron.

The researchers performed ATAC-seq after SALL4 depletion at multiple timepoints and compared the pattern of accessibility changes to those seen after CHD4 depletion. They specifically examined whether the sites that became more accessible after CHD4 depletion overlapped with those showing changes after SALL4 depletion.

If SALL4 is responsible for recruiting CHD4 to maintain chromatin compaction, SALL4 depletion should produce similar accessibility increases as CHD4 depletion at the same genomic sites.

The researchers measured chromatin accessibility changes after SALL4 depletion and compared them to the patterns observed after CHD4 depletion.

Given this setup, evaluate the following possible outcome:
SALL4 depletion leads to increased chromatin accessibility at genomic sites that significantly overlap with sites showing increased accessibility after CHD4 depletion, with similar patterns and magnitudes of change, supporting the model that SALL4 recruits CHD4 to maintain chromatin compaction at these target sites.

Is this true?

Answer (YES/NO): NO